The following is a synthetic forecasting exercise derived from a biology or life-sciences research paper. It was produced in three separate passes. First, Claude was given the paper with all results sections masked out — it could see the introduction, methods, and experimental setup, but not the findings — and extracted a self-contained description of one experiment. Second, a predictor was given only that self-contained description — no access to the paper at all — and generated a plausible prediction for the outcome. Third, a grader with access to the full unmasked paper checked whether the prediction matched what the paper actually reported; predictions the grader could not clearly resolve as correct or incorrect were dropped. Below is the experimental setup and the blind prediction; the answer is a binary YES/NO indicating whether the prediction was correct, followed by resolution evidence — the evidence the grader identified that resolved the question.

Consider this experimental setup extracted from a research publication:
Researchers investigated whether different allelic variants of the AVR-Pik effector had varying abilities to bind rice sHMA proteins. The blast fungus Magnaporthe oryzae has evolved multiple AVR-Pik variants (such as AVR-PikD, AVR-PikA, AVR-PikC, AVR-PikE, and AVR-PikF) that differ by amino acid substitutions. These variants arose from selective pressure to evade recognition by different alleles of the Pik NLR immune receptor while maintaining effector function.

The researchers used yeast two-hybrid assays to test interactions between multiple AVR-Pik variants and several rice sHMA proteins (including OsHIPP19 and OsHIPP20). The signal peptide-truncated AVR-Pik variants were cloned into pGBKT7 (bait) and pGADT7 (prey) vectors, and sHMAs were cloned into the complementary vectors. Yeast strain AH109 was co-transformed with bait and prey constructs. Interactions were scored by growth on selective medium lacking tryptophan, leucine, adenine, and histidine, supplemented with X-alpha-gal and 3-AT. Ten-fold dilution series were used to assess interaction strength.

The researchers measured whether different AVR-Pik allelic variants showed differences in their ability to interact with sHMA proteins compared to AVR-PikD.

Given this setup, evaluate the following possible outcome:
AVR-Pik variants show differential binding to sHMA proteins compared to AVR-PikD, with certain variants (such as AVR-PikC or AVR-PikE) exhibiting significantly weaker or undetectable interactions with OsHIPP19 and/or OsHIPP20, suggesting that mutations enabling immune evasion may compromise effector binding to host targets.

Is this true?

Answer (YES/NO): NO